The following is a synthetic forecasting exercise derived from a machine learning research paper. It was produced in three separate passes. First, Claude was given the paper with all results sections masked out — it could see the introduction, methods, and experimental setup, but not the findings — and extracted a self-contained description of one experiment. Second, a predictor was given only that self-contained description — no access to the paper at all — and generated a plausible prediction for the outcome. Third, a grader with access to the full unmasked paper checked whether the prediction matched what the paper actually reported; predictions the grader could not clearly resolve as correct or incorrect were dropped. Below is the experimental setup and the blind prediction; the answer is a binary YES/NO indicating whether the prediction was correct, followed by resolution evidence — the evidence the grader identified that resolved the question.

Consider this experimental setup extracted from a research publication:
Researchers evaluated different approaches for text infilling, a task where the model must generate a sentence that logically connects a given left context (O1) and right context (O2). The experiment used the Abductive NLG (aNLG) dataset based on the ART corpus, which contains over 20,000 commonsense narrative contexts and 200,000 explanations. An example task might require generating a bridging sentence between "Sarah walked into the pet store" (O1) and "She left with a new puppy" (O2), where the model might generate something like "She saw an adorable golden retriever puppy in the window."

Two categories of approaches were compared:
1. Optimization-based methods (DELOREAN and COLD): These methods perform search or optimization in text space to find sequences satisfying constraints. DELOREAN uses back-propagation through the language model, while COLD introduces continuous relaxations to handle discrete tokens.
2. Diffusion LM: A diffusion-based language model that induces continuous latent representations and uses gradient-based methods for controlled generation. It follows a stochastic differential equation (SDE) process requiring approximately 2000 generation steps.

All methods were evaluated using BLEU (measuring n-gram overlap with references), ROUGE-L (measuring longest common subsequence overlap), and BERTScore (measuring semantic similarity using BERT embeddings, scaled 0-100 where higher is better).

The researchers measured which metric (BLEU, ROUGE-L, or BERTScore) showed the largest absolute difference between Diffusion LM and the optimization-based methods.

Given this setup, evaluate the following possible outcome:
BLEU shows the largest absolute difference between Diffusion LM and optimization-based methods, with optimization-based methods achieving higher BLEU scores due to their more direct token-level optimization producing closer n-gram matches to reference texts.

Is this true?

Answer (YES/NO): NO